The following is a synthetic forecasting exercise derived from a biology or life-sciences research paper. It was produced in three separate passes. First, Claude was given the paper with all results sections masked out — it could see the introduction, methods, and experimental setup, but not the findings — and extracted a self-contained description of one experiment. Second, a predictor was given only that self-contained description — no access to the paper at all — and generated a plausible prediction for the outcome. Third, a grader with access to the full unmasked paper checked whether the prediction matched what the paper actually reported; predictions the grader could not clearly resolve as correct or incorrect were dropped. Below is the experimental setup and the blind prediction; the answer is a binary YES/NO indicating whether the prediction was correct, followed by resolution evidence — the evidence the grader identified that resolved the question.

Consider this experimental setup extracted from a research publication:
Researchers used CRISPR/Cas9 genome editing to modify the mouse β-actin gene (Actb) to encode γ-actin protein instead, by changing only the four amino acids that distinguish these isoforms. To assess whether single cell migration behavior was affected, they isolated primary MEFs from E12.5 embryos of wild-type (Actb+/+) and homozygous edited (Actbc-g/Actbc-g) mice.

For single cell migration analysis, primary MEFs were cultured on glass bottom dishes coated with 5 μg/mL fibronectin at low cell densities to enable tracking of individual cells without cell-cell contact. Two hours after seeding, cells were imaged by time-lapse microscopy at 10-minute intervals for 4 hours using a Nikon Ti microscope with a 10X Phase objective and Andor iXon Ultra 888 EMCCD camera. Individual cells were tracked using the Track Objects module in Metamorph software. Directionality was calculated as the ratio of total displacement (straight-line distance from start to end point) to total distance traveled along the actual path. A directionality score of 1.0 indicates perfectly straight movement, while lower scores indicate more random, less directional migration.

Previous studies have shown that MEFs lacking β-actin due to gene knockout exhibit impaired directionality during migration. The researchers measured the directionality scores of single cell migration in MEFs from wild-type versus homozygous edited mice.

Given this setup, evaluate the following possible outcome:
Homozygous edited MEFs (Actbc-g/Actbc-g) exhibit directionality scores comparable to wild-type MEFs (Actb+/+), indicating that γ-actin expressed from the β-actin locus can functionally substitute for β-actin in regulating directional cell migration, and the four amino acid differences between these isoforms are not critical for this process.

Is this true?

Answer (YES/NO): YES